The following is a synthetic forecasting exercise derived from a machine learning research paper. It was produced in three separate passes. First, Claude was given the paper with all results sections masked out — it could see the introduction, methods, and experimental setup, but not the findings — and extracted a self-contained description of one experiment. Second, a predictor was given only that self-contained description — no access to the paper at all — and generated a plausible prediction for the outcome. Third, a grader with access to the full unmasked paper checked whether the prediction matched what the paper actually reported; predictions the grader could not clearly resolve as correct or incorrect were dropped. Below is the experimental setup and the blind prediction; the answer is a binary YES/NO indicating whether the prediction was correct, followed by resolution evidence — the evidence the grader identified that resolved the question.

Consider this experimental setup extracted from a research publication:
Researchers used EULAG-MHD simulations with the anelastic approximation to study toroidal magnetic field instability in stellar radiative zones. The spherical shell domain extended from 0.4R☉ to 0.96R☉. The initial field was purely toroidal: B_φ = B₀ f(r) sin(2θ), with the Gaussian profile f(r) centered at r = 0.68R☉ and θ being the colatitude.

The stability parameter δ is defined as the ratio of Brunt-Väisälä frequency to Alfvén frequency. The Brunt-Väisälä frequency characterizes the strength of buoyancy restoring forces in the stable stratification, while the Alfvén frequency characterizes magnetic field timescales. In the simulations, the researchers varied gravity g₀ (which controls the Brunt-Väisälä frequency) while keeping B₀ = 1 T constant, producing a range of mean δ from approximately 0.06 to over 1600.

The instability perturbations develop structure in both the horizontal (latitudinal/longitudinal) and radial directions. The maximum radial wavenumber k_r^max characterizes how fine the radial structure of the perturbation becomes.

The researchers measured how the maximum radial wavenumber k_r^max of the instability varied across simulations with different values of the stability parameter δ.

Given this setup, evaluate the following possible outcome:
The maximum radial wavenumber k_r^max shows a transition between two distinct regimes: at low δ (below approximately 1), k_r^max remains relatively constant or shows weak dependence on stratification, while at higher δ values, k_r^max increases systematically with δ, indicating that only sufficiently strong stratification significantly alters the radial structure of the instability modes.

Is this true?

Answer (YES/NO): NO